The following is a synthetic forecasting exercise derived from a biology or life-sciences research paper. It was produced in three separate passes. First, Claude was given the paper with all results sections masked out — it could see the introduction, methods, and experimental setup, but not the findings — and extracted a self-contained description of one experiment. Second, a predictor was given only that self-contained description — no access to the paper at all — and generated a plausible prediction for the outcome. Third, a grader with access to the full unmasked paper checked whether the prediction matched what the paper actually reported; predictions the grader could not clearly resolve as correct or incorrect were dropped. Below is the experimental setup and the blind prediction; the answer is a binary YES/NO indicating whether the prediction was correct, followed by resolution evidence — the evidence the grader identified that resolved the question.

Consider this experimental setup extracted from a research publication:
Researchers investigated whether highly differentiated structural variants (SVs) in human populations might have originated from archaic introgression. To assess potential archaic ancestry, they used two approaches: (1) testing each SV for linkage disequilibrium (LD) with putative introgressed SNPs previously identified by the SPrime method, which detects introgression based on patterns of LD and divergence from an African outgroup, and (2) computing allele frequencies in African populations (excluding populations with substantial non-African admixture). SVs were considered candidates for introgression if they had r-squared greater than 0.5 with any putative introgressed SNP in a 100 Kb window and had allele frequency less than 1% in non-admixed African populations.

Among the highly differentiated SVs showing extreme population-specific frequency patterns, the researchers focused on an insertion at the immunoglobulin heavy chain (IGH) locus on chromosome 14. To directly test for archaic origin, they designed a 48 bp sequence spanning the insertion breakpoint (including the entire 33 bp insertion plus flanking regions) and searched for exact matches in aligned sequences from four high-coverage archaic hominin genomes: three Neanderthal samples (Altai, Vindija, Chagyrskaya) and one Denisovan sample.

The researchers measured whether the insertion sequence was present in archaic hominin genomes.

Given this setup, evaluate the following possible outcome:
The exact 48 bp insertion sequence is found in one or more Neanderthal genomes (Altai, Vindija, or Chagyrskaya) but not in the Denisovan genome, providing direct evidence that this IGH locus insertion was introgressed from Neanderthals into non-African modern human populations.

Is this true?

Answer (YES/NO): YES